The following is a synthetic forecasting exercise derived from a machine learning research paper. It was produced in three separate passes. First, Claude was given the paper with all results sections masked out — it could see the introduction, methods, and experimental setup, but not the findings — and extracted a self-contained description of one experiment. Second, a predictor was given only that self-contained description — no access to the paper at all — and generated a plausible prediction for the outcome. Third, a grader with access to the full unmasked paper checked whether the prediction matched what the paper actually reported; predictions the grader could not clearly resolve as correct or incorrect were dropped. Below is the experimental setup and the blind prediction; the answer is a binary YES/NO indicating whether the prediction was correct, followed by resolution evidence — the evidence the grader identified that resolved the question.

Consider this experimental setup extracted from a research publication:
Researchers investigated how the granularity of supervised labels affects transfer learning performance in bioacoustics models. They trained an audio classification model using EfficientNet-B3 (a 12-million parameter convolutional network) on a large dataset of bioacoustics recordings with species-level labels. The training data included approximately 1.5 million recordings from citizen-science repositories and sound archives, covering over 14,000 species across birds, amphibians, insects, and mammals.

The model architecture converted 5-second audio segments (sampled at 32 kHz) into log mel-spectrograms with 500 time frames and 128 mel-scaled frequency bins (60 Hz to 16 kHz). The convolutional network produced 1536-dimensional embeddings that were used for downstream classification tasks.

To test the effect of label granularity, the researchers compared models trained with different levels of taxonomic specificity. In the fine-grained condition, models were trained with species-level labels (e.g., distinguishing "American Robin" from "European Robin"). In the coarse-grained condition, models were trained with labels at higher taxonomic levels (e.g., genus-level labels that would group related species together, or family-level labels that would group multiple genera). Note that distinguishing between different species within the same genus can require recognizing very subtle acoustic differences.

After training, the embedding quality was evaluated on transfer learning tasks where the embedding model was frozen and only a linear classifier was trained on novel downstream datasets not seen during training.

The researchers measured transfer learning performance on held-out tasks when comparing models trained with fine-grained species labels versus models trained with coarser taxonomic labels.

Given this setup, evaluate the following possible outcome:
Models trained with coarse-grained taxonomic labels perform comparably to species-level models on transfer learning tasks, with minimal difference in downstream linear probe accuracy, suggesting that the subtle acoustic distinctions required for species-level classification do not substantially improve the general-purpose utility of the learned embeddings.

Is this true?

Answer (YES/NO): NO